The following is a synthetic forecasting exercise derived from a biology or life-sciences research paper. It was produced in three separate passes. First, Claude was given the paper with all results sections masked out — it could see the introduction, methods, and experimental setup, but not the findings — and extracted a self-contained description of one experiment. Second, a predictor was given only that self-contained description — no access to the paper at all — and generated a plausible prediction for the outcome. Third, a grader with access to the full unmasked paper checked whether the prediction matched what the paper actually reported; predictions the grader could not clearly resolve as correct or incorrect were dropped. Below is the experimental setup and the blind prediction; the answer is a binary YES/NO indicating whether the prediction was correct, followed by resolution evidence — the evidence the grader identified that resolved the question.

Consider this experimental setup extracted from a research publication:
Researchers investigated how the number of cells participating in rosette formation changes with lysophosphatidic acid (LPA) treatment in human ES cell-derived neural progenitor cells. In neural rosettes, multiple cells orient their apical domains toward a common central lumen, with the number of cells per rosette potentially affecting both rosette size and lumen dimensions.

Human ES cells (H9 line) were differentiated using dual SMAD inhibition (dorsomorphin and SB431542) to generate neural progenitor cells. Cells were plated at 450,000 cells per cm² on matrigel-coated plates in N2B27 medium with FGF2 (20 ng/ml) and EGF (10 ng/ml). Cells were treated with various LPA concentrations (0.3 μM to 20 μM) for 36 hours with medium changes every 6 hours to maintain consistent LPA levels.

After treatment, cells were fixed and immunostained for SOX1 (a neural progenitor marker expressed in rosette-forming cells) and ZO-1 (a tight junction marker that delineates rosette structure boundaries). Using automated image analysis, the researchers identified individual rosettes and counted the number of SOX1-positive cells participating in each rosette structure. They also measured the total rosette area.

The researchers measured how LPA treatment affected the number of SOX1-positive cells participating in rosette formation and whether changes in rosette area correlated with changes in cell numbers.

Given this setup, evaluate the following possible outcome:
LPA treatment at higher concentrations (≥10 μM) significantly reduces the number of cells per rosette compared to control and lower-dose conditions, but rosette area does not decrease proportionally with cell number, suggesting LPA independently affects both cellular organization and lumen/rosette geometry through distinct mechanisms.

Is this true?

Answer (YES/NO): NO